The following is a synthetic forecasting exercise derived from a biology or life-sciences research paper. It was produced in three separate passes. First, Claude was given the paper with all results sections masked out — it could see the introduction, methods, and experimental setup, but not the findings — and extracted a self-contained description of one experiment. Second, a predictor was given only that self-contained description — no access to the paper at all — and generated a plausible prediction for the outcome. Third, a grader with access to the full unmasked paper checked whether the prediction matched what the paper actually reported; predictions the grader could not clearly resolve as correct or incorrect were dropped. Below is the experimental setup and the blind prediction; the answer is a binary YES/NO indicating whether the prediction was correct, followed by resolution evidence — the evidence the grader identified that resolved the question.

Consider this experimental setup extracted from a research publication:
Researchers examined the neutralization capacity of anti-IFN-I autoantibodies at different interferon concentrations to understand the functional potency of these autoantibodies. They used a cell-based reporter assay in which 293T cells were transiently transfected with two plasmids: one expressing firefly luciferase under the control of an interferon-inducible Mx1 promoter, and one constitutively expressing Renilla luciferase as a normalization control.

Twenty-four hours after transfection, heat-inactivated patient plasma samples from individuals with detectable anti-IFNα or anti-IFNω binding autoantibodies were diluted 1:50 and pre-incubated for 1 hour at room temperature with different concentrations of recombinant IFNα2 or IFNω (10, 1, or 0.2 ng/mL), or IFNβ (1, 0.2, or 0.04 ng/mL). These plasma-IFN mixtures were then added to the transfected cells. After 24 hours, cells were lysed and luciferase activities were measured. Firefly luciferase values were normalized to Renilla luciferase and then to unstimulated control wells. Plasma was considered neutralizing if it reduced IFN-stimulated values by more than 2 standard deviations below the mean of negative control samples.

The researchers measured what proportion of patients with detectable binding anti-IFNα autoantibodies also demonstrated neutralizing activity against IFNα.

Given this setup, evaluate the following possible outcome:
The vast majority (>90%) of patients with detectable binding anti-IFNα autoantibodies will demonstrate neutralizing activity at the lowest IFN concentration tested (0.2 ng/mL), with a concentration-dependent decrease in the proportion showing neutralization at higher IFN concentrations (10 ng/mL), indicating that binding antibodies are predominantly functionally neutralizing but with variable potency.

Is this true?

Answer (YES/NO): NO